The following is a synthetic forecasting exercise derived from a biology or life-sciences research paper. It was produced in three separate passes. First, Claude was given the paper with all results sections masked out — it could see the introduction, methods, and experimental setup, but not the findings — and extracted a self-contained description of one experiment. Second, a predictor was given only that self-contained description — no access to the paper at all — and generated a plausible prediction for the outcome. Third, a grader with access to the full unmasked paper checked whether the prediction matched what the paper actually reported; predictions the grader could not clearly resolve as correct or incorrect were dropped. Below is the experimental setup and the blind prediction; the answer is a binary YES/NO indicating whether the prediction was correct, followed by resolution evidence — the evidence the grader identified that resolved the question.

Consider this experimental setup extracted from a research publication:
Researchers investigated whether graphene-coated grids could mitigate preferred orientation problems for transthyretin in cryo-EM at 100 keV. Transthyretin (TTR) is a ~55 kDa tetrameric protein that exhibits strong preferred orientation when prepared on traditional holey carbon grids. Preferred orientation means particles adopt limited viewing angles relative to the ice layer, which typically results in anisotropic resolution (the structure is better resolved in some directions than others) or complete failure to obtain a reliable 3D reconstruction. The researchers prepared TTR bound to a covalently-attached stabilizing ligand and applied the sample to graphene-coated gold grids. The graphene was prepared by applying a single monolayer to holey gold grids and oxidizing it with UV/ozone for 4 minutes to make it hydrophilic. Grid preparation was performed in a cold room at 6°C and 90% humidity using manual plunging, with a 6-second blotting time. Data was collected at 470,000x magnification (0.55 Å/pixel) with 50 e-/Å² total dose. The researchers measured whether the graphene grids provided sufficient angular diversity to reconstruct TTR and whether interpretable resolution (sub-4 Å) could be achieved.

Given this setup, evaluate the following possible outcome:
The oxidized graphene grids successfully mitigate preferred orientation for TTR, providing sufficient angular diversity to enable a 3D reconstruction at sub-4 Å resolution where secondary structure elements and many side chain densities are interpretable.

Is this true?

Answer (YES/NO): YES